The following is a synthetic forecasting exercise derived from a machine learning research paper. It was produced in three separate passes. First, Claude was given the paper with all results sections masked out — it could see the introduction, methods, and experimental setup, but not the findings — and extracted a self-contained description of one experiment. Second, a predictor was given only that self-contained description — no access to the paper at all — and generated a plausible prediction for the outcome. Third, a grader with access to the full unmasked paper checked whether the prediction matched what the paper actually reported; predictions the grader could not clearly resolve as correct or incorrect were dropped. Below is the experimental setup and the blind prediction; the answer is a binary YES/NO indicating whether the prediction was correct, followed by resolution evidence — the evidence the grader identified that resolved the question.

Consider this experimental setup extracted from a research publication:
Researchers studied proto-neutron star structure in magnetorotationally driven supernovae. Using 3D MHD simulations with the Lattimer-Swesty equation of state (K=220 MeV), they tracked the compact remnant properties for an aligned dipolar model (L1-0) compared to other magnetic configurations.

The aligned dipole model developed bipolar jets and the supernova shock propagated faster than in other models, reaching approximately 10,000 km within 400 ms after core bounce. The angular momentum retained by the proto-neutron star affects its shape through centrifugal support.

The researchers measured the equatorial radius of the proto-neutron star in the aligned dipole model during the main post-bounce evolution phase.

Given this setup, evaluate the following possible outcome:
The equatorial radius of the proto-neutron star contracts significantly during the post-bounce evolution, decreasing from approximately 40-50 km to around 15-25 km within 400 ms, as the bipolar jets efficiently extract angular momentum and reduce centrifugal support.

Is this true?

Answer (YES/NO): NO